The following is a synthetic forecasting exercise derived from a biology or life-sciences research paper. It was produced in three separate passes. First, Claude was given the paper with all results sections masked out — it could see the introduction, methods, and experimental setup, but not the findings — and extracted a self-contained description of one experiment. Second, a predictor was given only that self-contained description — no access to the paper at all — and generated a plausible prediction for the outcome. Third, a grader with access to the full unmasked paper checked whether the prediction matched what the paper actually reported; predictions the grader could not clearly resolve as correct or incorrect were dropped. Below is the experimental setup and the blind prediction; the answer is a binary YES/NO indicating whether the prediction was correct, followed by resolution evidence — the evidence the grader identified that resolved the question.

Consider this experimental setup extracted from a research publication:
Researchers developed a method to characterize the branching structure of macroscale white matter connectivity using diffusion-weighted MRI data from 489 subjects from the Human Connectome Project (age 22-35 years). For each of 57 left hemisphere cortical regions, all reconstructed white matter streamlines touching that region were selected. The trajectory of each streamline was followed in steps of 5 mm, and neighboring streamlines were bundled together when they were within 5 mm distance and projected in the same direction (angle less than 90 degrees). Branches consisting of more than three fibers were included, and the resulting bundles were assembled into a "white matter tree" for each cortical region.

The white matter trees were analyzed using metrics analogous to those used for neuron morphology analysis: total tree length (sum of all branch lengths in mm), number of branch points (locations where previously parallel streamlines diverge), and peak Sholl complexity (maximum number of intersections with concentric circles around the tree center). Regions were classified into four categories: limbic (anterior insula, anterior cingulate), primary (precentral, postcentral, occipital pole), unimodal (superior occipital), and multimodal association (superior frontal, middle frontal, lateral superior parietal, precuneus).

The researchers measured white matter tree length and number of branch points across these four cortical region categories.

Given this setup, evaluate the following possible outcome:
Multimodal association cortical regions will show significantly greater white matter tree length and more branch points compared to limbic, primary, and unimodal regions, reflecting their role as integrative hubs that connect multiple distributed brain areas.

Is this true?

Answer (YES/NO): YES